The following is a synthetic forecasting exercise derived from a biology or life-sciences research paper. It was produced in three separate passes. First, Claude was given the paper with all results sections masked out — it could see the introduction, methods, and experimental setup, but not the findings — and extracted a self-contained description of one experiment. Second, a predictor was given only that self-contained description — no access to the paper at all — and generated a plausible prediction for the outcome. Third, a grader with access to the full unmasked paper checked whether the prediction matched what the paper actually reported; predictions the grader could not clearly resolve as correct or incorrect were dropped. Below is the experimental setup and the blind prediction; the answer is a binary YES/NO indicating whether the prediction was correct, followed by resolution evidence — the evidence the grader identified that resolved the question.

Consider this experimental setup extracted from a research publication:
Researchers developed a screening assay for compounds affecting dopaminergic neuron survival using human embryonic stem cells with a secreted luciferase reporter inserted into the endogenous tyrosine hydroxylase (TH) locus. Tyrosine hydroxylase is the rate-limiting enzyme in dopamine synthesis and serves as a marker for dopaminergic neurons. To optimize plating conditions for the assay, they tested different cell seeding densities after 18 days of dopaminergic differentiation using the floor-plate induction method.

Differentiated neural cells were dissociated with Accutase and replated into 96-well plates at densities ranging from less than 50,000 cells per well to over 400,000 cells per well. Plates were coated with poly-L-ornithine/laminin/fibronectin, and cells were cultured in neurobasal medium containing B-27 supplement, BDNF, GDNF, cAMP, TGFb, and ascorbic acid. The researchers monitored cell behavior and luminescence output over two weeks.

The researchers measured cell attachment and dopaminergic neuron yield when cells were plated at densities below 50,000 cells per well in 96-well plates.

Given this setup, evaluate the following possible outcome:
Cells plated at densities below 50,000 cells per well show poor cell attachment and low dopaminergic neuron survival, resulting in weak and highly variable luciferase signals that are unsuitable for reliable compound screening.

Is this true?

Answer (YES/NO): NO